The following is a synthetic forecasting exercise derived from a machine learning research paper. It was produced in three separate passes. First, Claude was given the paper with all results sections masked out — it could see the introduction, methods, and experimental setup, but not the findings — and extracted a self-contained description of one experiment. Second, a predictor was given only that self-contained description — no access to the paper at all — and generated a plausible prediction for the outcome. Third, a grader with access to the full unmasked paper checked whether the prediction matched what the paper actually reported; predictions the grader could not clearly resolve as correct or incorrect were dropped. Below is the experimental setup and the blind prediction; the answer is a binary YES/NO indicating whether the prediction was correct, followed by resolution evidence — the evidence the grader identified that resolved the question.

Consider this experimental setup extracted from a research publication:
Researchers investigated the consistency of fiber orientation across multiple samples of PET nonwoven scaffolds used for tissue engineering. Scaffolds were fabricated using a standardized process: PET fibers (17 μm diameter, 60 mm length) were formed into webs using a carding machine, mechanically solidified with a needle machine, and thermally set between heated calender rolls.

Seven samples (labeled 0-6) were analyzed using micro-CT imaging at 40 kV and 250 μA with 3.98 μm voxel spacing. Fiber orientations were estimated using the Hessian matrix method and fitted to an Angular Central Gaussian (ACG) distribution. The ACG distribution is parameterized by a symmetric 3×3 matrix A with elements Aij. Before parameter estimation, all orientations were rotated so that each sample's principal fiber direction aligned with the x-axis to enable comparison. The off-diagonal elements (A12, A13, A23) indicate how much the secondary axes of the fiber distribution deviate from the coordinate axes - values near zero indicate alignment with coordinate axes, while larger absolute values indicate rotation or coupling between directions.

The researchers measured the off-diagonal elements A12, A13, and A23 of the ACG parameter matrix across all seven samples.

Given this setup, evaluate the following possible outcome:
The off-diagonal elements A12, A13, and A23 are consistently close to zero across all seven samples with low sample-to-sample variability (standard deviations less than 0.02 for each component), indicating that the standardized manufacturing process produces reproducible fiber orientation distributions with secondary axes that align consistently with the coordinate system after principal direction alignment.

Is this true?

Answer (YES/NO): NO